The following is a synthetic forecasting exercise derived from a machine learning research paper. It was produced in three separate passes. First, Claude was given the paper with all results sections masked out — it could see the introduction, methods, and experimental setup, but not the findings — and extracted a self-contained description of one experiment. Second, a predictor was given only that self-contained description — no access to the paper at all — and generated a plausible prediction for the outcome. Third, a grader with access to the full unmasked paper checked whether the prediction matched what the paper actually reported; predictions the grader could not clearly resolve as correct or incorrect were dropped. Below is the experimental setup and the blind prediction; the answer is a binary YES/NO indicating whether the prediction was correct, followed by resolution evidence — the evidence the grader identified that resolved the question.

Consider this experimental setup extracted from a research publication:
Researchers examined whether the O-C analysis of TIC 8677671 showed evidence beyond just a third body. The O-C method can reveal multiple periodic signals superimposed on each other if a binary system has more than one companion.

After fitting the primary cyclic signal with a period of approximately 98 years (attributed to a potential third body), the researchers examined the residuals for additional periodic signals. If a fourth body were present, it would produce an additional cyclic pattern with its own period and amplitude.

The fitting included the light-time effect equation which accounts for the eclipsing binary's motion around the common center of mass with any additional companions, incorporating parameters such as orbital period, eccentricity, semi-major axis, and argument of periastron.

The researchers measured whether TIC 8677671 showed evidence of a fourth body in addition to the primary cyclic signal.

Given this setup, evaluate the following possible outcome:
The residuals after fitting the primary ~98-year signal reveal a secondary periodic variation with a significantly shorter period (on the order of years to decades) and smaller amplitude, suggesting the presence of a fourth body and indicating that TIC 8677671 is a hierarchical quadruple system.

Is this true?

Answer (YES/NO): YES